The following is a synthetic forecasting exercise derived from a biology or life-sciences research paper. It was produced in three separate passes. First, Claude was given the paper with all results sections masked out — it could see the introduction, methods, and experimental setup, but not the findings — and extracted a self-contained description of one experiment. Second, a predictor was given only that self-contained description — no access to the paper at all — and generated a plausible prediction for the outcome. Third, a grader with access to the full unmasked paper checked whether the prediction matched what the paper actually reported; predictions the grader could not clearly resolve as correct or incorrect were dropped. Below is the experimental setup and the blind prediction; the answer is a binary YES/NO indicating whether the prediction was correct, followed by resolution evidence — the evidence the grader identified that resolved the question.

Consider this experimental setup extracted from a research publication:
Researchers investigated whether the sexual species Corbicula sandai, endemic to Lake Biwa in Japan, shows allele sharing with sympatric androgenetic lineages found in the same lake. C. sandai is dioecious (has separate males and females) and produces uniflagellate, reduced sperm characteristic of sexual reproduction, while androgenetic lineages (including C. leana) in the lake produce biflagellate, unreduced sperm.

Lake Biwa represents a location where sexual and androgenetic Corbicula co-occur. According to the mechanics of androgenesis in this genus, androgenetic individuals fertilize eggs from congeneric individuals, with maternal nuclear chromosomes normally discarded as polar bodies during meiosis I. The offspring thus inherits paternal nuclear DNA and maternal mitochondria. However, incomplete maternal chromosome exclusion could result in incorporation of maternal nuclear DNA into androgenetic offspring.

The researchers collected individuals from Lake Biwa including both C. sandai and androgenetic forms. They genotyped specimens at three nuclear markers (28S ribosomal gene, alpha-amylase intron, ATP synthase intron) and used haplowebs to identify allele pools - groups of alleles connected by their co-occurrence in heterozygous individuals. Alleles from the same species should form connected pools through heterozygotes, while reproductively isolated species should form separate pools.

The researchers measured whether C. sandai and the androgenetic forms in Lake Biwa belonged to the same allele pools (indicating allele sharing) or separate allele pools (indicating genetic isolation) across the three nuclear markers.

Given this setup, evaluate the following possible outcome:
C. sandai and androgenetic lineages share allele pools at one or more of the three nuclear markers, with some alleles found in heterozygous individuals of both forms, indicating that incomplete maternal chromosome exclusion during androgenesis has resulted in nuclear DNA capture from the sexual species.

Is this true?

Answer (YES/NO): YES